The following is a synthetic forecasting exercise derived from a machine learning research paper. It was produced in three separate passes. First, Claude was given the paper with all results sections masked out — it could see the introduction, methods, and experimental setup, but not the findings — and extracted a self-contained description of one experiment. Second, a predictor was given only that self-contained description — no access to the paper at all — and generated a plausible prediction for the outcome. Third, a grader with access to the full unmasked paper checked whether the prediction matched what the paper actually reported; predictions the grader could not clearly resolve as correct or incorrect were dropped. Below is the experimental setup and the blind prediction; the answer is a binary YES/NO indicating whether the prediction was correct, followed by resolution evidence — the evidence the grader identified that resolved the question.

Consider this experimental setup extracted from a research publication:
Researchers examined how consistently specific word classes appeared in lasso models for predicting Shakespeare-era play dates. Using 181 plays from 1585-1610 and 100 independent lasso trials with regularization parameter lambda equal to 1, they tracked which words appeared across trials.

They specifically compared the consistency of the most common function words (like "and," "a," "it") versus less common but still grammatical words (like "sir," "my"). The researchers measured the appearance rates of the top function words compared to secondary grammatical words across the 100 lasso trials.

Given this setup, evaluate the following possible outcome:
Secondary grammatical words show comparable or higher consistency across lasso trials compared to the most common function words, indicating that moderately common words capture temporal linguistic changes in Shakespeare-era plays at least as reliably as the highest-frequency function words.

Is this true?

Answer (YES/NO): NO